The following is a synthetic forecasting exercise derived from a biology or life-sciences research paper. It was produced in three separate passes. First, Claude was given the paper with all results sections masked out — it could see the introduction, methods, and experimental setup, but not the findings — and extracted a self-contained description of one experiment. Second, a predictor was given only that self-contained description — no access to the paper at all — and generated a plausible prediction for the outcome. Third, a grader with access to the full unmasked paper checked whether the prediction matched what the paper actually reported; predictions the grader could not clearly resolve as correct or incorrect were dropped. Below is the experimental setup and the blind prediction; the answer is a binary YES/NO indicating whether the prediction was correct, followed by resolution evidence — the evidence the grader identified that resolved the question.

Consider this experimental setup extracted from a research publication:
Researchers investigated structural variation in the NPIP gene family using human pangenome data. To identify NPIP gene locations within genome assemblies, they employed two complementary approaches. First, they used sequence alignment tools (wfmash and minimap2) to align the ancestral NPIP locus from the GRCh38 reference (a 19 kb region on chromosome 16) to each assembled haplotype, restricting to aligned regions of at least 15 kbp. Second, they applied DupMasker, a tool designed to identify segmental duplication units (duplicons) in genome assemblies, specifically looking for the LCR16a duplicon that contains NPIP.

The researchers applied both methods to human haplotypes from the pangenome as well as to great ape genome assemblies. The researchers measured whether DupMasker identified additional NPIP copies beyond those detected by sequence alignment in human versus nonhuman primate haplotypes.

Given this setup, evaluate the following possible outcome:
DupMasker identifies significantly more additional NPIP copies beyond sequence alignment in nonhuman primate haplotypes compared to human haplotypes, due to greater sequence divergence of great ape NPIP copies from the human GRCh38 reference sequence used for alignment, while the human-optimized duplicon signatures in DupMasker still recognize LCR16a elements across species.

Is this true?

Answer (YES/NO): YES